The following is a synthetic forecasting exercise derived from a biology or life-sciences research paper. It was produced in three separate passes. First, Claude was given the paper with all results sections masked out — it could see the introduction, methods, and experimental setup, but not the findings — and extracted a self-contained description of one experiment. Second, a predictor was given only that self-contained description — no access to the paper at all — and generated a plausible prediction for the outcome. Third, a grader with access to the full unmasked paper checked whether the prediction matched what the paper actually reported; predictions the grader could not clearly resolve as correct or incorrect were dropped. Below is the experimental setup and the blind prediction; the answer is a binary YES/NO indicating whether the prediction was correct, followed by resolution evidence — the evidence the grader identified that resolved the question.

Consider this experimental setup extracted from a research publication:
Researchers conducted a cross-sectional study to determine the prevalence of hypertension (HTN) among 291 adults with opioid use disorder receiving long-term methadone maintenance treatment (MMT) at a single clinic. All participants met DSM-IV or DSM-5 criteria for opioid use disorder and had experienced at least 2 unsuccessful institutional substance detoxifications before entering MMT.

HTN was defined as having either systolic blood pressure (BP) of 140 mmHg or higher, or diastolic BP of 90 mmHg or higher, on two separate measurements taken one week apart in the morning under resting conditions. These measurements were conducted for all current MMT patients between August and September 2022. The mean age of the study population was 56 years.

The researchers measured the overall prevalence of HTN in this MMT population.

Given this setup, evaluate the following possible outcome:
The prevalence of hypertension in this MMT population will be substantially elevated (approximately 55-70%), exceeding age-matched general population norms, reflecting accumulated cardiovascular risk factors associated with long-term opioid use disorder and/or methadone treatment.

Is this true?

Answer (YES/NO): NO